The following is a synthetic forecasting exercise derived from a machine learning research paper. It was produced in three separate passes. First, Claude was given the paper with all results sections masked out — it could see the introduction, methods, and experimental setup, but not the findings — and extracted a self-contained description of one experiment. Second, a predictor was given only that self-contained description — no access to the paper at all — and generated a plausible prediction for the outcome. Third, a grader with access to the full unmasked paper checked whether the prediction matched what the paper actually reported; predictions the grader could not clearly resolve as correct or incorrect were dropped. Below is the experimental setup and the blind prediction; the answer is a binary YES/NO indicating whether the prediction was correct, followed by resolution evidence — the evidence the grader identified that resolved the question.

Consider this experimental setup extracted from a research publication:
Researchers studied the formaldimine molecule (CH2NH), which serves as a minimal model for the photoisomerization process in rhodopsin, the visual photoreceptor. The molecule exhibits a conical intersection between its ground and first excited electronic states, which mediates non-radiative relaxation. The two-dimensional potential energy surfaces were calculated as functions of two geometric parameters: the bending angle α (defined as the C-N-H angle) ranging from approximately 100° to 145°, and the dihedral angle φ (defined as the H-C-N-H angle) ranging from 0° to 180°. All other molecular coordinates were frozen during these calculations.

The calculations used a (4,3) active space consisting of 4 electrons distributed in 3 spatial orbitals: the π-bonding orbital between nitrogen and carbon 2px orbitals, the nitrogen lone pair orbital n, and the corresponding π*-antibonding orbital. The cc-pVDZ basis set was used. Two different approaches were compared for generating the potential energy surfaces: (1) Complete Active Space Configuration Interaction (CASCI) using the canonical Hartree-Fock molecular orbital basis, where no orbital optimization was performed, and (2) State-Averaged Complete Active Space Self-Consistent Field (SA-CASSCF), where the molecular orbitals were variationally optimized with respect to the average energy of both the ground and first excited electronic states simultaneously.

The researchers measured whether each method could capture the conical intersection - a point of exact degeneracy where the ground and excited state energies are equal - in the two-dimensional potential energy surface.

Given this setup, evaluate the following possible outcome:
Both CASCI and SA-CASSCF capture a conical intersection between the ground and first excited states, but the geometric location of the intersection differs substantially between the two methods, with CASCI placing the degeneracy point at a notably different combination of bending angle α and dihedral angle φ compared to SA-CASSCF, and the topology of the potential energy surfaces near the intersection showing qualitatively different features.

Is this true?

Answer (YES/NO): NO